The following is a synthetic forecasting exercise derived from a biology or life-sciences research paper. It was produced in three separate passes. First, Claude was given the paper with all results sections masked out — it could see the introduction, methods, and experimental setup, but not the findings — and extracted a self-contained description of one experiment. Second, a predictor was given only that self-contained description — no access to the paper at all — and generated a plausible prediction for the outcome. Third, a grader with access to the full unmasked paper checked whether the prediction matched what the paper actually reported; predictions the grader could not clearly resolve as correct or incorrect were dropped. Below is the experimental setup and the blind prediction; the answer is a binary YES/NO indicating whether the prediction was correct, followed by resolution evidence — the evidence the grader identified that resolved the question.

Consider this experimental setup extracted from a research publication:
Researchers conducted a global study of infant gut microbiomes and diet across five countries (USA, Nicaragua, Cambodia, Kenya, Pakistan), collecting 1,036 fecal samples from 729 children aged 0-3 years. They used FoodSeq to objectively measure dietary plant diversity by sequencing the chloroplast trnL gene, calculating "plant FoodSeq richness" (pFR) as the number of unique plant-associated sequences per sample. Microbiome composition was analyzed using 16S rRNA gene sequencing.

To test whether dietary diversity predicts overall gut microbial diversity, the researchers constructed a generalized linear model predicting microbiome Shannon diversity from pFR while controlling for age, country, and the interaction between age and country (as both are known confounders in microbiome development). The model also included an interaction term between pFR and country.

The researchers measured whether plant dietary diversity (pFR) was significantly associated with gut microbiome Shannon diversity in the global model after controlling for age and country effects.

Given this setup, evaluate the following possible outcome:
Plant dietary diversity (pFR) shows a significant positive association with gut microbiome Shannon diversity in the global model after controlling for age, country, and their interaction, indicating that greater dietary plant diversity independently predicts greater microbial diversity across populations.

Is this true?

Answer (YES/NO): NO